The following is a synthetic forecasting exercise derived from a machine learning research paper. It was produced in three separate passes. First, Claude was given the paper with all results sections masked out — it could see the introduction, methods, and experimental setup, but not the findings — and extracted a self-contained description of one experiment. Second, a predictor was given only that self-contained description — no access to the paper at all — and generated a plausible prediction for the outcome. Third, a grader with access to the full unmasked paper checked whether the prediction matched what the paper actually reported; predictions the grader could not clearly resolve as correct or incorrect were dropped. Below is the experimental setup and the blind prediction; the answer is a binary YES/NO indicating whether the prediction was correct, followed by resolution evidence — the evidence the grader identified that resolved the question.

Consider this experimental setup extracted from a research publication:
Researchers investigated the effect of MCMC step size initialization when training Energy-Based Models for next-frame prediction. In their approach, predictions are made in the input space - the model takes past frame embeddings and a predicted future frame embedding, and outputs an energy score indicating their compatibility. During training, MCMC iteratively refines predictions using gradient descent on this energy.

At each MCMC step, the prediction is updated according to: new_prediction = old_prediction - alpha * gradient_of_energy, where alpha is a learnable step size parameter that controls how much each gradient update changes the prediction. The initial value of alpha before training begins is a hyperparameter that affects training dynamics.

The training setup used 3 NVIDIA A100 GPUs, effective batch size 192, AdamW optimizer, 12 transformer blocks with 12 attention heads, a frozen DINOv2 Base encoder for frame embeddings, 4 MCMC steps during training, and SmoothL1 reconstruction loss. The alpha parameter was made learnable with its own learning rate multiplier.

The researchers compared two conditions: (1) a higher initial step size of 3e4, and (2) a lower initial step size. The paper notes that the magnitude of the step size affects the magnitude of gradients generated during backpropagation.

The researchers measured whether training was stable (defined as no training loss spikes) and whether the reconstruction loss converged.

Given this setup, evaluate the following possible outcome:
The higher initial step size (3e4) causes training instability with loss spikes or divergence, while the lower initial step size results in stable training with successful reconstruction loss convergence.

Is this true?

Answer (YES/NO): NO